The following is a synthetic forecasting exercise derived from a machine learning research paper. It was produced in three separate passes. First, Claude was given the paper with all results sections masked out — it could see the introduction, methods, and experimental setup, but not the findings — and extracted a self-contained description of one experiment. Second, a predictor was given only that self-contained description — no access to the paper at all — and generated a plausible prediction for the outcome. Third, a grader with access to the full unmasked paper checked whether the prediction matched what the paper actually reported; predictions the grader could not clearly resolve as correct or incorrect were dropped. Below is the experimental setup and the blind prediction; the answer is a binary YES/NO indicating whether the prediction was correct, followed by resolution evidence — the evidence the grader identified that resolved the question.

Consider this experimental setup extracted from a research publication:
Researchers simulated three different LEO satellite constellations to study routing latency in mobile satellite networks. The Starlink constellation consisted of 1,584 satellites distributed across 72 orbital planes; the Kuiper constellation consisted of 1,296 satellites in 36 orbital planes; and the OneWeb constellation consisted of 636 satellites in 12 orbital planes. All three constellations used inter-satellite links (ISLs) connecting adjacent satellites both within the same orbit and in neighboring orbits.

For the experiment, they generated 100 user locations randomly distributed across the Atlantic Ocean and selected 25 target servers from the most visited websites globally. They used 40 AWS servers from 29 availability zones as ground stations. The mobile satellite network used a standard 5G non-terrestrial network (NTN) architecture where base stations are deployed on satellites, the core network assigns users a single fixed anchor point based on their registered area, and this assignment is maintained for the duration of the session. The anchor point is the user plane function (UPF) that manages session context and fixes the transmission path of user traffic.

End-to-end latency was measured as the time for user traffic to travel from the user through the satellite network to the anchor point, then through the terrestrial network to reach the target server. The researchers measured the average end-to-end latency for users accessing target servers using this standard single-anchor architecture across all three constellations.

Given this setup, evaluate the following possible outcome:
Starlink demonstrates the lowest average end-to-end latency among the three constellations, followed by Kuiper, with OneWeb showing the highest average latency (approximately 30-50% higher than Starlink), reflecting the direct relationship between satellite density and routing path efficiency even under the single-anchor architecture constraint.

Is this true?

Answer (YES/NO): NO